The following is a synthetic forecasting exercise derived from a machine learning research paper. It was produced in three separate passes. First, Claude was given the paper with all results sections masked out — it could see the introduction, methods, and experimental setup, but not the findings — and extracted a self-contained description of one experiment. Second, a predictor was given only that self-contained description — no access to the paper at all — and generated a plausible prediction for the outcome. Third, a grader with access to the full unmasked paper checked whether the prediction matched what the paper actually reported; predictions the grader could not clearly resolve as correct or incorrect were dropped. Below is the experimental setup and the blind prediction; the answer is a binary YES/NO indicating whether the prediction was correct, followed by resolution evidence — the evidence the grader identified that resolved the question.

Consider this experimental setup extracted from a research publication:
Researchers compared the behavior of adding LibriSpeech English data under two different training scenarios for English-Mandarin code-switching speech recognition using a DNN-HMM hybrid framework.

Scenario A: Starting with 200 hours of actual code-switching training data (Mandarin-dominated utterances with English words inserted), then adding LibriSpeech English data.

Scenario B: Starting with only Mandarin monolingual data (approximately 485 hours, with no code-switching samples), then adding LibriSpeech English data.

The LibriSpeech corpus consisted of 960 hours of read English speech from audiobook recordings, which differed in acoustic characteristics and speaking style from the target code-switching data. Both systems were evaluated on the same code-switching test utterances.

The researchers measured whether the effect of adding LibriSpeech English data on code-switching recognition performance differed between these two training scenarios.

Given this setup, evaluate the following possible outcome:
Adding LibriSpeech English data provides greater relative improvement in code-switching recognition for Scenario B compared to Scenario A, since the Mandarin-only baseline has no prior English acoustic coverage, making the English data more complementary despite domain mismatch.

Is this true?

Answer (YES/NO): YES